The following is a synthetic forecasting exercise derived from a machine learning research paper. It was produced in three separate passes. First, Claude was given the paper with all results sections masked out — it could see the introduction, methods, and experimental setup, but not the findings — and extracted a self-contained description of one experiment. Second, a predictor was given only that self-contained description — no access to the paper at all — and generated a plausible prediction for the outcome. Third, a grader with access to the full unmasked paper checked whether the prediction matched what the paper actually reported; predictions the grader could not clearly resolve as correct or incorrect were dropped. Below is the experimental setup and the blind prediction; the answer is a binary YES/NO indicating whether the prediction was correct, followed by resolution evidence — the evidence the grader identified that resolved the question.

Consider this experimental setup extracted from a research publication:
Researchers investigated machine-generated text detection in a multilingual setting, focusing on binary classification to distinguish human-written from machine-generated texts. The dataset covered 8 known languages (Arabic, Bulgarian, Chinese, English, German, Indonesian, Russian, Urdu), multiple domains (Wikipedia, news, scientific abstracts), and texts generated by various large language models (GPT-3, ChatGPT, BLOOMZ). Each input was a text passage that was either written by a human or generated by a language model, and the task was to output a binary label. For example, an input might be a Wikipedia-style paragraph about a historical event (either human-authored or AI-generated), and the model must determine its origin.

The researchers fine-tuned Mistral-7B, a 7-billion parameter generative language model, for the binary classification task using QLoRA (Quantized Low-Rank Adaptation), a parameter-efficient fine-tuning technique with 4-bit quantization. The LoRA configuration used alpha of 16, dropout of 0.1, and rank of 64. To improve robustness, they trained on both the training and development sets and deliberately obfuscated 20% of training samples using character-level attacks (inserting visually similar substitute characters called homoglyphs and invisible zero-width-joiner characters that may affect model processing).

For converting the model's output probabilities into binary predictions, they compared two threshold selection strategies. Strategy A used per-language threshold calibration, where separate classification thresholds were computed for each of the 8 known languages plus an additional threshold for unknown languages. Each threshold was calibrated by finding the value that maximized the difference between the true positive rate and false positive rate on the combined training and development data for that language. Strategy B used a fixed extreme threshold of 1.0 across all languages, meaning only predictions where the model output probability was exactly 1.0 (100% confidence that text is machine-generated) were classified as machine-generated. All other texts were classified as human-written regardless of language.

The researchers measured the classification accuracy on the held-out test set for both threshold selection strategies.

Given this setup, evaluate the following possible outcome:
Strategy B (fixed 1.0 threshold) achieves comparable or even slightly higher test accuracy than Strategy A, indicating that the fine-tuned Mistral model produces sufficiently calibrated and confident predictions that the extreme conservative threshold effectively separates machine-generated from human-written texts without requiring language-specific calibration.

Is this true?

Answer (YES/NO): YES